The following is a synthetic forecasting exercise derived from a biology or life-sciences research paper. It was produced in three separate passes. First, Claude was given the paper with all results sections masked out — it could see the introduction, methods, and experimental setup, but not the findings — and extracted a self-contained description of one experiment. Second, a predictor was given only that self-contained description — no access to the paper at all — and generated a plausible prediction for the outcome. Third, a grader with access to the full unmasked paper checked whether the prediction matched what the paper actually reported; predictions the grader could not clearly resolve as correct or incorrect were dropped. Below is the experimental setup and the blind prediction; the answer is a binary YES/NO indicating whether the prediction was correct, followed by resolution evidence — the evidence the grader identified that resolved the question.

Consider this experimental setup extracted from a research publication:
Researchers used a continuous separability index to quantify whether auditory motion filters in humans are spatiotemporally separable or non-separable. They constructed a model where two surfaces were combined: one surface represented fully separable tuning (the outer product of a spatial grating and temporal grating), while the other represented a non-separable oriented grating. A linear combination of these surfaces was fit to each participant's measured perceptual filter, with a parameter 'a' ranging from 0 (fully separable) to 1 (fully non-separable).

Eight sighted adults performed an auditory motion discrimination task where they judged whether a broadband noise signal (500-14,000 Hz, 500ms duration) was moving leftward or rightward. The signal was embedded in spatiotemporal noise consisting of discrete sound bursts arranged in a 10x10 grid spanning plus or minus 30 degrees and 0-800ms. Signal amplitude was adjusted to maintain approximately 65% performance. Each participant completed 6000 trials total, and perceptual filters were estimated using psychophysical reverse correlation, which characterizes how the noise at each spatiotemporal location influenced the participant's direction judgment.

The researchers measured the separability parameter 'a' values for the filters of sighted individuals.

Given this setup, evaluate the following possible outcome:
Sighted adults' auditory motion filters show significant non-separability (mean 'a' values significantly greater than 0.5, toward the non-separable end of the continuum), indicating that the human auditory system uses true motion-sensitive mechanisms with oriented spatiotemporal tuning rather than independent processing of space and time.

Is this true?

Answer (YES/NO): NO